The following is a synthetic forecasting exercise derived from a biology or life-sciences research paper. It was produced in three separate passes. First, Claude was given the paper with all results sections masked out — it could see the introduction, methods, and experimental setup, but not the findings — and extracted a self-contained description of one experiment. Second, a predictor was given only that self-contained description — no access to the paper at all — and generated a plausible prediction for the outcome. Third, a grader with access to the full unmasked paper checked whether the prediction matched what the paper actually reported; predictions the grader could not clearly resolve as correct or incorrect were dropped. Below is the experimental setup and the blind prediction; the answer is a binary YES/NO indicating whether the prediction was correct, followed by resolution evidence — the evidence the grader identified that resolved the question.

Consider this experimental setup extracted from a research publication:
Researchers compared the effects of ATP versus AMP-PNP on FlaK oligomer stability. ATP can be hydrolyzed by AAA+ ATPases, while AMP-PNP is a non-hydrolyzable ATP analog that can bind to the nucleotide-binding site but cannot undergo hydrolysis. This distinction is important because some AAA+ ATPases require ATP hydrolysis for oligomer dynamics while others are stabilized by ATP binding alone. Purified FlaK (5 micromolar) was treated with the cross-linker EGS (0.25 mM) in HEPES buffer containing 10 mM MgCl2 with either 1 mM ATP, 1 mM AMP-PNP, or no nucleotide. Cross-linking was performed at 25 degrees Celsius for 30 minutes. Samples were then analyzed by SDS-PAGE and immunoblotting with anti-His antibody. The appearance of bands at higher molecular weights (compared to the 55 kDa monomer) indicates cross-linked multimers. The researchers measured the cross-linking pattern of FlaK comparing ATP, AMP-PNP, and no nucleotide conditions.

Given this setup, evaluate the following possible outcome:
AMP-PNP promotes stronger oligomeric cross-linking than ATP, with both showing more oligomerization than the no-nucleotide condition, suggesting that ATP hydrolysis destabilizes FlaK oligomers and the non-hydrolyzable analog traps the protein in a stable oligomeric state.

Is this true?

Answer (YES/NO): NO